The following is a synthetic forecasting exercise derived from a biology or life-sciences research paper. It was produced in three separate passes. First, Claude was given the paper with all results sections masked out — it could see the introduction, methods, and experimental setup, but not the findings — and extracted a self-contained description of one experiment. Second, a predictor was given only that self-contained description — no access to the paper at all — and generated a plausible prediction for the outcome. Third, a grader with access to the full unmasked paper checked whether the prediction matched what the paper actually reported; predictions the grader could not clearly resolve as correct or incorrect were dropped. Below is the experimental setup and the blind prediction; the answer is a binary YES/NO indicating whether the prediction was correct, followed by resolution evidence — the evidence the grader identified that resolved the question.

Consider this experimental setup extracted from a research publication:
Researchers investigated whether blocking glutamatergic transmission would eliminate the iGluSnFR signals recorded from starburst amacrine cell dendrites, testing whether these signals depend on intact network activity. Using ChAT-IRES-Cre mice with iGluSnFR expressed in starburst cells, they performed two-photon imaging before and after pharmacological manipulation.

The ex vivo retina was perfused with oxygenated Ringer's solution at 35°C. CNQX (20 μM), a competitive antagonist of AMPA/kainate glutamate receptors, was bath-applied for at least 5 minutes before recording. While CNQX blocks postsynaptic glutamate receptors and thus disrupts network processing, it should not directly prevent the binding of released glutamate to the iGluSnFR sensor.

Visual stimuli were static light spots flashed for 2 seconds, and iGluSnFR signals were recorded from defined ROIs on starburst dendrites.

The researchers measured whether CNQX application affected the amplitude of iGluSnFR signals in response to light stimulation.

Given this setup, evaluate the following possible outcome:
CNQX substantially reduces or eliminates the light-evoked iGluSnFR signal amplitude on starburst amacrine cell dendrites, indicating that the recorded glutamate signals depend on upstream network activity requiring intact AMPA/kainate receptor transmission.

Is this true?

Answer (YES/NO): NO